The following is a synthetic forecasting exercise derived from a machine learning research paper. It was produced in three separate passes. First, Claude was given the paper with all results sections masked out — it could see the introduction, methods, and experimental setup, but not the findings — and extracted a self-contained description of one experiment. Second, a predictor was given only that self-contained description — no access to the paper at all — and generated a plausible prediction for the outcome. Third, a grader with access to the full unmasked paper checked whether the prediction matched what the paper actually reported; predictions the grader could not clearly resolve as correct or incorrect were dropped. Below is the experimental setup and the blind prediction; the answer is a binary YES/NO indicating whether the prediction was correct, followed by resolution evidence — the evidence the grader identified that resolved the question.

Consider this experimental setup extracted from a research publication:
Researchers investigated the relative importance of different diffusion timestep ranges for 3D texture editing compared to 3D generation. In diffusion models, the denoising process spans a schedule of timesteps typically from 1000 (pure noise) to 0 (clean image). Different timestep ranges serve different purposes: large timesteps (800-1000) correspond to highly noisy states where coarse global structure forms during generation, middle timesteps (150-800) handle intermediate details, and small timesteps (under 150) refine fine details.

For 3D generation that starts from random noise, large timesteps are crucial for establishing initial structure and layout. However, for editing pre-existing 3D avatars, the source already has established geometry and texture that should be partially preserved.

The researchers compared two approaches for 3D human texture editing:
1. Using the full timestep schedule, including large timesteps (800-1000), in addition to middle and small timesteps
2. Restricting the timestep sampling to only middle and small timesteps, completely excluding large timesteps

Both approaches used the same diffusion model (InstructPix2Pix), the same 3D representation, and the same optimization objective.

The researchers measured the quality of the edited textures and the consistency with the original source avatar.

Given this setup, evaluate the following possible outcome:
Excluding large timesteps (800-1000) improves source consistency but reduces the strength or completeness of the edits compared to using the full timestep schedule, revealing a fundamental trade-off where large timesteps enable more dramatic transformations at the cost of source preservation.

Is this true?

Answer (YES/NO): NO